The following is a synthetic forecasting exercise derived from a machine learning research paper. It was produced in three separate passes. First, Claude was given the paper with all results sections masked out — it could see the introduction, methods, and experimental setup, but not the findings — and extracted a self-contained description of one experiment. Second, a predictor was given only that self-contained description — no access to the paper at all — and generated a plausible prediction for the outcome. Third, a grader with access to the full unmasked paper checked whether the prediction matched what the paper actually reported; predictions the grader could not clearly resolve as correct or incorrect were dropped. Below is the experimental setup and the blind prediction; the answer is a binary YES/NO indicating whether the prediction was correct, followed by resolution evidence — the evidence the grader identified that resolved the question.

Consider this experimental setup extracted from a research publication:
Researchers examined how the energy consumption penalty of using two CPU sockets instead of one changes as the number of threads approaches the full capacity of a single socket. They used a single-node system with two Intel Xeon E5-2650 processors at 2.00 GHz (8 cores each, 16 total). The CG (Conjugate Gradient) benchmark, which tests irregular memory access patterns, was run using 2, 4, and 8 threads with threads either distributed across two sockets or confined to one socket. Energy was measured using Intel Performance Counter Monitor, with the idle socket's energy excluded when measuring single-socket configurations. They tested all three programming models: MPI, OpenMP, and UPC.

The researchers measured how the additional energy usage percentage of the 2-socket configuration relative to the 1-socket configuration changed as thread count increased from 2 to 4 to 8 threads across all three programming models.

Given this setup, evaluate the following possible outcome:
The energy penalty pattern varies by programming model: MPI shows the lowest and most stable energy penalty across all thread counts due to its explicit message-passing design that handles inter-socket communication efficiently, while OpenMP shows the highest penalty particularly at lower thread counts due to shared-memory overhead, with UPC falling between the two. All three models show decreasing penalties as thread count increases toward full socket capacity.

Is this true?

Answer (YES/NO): NO